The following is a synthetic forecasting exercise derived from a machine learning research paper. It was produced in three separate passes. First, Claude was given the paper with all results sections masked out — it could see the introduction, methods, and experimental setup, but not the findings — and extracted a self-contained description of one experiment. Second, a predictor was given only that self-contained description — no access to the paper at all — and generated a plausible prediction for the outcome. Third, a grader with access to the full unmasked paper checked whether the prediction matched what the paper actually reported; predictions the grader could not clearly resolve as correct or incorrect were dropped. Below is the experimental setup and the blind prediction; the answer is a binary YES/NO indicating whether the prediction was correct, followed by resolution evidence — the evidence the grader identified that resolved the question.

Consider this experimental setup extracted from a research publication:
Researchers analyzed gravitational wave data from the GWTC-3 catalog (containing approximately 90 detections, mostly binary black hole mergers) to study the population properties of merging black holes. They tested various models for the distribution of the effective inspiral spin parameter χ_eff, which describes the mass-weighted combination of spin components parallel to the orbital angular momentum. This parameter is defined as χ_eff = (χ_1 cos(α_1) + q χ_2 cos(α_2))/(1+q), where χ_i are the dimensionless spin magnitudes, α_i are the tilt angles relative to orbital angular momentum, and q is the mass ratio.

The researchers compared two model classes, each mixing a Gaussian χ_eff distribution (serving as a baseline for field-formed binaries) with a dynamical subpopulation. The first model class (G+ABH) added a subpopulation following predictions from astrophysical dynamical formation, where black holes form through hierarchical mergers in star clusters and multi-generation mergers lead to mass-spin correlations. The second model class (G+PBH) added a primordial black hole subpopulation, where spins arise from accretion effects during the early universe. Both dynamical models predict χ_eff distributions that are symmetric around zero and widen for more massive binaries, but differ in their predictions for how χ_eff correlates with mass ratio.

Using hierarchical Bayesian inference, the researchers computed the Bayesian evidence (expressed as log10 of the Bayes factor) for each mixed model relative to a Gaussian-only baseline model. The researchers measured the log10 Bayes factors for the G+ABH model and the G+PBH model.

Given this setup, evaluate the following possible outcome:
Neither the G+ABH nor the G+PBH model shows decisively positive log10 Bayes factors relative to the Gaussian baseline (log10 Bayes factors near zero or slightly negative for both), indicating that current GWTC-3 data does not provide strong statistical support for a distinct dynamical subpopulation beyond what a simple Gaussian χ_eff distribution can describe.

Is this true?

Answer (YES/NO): NO